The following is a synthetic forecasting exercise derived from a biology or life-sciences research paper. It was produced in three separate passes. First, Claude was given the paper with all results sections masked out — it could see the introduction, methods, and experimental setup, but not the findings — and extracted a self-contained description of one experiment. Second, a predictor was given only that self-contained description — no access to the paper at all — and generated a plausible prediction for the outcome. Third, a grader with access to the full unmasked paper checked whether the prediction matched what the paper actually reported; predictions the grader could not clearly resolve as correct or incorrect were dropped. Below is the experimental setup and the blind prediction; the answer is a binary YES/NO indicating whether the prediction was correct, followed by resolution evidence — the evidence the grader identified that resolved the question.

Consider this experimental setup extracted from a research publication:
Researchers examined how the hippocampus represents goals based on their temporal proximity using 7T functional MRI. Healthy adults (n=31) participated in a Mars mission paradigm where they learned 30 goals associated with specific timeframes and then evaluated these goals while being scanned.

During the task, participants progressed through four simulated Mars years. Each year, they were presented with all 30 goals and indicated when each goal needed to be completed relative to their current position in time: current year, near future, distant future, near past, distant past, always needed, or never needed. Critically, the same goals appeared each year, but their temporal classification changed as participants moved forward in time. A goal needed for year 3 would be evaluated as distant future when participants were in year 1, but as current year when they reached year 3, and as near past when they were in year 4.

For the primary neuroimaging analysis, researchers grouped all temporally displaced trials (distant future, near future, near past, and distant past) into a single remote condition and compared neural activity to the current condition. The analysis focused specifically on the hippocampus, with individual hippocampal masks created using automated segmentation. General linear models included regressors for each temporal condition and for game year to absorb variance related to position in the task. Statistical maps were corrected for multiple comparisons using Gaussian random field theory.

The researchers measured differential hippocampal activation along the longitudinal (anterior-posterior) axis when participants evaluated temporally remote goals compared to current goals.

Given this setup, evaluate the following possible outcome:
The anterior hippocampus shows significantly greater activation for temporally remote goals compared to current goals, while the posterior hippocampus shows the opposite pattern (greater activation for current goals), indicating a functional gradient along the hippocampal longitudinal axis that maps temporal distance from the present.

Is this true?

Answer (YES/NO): YES